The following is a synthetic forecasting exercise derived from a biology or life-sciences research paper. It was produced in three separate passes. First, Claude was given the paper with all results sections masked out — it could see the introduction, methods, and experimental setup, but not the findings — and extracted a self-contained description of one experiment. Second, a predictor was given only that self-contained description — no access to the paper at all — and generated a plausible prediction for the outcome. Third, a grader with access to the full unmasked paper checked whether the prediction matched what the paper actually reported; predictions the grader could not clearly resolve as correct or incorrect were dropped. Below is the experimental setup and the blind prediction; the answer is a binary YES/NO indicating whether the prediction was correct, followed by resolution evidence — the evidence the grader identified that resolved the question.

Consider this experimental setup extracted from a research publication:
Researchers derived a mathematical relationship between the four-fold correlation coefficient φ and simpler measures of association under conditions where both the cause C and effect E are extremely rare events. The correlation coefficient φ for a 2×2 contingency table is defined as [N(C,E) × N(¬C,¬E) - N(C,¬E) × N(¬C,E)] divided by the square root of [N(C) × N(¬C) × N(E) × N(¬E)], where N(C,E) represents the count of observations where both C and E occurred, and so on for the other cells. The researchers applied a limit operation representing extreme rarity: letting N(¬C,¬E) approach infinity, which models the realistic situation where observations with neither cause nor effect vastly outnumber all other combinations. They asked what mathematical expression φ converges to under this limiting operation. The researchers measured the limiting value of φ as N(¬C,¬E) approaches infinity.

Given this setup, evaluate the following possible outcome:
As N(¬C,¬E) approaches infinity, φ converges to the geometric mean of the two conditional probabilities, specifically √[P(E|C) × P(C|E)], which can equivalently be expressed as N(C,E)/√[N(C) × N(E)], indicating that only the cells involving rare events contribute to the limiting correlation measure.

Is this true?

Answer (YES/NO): YES